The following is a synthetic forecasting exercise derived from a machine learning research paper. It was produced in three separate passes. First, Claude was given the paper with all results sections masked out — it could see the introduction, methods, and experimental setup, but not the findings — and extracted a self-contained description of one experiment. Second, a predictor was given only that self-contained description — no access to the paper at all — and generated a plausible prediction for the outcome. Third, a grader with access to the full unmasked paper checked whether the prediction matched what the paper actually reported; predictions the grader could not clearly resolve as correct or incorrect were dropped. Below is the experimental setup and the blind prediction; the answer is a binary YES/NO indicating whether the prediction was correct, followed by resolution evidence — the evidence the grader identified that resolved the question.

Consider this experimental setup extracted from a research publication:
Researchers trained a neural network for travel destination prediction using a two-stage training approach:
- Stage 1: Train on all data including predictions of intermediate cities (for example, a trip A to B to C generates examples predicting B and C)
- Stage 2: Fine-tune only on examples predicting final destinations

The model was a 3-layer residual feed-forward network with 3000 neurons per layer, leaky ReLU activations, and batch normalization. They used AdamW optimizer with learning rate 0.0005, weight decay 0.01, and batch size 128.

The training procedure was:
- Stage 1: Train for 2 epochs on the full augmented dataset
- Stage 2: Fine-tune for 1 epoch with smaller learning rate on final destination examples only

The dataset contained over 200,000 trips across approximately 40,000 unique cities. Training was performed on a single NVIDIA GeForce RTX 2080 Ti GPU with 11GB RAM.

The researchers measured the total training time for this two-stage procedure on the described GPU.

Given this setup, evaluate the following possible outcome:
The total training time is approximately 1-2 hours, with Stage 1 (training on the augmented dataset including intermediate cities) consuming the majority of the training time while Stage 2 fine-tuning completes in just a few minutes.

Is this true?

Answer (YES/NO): NO